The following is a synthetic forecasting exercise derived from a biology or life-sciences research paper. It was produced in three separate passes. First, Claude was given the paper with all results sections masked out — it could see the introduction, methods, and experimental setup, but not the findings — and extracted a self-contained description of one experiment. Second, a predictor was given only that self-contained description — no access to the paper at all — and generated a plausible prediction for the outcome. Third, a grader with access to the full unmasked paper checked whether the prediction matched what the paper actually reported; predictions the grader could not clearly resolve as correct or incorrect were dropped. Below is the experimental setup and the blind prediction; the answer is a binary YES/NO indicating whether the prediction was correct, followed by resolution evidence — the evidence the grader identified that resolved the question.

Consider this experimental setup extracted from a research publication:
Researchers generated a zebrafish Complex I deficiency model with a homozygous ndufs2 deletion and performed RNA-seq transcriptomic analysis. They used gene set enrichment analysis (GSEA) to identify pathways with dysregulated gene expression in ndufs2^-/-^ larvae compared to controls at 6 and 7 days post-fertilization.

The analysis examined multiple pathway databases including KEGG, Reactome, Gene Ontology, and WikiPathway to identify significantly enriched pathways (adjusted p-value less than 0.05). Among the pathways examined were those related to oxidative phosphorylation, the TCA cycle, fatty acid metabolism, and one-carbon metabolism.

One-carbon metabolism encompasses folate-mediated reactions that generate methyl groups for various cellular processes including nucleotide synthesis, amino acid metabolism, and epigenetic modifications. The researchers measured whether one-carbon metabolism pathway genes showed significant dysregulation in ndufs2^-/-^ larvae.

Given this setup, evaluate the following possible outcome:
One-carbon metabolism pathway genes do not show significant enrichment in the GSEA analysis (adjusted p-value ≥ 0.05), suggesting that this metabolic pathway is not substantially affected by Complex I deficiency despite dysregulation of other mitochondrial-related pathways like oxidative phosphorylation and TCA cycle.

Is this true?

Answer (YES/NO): NO